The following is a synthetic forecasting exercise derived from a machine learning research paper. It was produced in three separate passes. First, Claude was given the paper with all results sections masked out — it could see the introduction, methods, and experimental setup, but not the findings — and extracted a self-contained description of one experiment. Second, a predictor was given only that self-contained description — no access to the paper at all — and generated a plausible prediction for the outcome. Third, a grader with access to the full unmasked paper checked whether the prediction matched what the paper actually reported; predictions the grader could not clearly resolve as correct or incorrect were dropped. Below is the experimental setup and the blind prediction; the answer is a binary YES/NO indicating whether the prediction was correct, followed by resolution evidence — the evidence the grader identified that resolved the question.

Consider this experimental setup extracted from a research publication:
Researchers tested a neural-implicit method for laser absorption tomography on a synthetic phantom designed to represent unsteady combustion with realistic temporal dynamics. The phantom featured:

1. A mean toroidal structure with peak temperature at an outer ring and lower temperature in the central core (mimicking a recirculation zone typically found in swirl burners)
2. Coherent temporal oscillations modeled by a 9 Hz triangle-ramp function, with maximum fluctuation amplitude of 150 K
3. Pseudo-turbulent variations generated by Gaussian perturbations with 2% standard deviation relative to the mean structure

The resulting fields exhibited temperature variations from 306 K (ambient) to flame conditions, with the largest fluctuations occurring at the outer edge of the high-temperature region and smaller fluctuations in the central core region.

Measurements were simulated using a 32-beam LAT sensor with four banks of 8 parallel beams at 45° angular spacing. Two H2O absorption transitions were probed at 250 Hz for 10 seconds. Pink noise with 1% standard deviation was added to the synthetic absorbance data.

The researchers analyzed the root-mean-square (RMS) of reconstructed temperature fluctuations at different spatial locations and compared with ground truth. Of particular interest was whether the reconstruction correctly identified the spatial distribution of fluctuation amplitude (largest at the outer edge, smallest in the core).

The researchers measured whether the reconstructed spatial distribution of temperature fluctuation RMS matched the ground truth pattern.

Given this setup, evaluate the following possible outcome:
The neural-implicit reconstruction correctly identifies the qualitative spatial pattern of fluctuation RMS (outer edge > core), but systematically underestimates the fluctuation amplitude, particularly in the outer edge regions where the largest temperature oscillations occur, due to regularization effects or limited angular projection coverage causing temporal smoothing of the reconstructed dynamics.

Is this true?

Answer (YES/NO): NO